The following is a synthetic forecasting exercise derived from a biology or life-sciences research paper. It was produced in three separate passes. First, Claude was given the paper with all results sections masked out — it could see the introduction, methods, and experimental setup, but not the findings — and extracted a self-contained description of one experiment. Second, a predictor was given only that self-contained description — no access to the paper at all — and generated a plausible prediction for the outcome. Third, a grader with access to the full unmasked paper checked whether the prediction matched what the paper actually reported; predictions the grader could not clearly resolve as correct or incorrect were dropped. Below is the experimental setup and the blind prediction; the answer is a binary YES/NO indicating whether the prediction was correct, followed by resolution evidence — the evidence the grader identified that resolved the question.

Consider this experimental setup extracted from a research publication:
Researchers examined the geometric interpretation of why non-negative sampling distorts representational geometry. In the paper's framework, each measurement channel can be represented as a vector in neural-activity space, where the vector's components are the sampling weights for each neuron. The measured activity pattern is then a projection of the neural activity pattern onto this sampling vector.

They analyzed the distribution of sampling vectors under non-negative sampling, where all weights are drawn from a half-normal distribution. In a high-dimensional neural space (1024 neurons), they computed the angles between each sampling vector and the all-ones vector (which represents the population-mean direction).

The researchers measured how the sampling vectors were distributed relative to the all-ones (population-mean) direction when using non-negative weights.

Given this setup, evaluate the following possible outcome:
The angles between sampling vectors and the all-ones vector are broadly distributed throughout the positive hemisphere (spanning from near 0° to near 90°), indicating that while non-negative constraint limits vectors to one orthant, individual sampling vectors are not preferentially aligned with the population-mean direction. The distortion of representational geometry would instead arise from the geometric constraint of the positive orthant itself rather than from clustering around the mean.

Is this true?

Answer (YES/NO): NO